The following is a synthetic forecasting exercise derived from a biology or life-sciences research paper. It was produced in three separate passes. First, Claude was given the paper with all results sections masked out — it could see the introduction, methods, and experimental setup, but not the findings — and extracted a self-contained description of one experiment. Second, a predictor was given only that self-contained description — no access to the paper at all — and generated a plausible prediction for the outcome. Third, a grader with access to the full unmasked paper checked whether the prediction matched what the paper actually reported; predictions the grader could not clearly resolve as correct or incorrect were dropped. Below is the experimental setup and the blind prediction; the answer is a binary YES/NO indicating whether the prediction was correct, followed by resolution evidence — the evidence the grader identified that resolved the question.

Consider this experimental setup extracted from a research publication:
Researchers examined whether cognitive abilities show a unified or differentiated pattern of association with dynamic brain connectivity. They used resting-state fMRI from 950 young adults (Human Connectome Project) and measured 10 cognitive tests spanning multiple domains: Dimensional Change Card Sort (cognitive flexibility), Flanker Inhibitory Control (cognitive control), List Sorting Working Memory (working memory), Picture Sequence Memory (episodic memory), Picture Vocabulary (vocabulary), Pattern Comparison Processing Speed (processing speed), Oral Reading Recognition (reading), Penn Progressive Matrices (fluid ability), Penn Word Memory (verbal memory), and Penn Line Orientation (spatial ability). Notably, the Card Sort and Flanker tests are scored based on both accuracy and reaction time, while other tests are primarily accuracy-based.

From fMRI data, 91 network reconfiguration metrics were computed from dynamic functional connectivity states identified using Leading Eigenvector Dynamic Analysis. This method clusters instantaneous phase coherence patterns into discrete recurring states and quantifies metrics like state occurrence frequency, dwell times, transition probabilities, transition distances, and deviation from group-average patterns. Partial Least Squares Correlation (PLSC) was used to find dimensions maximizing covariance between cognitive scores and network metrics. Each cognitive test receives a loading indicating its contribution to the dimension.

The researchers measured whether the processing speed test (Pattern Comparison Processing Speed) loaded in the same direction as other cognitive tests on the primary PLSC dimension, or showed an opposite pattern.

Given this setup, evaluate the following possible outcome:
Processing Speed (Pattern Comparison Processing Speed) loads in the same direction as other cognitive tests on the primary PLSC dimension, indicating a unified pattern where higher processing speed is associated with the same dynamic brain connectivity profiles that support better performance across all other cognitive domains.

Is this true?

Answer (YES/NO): YES